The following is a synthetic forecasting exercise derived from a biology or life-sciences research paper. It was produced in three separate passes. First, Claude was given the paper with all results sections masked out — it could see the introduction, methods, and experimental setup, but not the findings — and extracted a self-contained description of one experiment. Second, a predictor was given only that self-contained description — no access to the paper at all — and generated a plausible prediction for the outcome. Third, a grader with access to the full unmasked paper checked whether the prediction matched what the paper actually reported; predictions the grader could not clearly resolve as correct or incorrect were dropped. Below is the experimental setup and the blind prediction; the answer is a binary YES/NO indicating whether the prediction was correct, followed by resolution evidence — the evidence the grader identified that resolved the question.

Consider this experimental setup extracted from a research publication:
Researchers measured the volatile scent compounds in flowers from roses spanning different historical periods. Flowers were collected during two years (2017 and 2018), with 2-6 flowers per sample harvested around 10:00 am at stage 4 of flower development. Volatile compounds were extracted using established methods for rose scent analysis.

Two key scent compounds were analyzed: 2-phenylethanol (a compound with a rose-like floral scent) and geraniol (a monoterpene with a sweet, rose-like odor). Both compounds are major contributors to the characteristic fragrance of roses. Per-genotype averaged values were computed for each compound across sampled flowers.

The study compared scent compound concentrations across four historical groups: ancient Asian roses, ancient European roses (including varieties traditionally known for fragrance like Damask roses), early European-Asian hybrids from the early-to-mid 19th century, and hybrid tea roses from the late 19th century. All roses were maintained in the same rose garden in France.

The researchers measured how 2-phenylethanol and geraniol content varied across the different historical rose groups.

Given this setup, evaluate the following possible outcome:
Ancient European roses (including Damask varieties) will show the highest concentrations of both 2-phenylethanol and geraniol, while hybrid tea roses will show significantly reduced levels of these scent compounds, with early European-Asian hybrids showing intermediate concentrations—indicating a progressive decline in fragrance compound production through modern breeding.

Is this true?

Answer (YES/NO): NO